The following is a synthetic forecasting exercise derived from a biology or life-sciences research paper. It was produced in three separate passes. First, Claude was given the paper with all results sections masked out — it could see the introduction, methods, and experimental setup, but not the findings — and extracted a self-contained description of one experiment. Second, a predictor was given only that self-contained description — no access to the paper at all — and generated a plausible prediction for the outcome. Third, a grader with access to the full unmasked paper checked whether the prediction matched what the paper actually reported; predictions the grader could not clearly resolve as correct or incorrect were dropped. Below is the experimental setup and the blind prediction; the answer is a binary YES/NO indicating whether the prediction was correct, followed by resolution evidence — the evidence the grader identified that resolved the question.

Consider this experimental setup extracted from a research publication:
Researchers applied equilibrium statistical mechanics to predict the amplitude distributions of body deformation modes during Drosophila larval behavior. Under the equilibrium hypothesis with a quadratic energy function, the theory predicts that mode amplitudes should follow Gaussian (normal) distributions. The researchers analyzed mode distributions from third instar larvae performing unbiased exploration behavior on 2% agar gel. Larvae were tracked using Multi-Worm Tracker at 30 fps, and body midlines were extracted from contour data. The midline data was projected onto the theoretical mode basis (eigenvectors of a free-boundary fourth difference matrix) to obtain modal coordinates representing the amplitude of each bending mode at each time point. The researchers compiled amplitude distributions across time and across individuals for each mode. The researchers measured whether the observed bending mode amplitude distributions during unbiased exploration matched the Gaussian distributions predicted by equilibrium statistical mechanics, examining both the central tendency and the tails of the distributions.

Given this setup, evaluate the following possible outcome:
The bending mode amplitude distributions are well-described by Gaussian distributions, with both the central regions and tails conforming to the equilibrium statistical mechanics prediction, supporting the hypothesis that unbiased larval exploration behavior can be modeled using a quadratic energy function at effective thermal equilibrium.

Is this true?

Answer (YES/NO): NO